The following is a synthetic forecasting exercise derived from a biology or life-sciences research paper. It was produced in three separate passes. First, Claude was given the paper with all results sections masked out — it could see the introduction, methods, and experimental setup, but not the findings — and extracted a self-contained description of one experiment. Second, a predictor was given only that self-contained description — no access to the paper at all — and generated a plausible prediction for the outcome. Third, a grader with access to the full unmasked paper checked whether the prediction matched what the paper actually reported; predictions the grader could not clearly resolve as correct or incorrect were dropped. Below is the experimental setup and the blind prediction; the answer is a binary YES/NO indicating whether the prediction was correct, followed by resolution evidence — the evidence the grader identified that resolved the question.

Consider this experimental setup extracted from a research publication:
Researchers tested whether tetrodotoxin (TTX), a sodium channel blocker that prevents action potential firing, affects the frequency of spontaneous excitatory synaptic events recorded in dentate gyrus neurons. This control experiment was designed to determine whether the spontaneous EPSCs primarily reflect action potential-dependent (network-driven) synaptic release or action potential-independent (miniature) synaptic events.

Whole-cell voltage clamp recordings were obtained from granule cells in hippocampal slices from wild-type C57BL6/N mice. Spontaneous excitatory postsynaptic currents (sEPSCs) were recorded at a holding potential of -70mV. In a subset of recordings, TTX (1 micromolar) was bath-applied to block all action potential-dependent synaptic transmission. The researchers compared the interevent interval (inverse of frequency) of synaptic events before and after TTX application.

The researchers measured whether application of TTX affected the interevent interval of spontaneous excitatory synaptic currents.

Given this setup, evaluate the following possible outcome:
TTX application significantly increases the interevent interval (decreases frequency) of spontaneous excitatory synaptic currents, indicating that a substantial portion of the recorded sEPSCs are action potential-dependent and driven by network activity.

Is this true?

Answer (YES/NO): YES